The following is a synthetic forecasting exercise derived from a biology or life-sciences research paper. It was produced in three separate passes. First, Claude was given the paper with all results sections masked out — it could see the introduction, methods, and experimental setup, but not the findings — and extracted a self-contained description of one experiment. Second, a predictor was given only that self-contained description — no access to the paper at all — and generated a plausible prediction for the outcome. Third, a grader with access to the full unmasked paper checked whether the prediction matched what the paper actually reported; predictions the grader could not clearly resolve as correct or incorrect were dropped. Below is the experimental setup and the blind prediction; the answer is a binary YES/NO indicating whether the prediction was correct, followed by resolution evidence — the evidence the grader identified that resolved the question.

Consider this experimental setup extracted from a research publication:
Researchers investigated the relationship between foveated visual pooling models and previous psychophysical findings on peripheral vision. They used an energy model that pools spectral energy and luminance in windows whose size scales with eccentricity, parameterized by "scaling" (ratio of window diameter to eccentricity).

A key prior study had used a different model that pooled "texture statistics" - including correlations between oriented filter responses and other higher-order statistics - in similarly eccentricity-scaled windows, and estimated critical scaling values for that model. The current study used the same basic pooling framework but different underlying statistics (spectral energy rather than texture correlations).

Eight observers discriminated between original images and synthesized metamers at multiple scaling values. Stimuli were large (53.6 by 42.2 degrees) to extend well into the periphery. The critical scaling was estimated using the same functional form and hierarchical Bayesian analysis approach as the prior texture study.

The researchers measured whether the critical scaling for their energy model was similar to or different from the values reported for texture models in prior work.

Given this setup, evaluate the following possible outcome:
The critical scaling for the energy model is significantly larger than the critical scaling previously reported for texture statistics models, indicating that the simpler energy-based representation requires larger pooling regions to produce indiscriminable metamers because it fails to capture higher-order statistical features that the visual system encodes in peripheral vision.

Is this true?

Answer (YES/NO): NO